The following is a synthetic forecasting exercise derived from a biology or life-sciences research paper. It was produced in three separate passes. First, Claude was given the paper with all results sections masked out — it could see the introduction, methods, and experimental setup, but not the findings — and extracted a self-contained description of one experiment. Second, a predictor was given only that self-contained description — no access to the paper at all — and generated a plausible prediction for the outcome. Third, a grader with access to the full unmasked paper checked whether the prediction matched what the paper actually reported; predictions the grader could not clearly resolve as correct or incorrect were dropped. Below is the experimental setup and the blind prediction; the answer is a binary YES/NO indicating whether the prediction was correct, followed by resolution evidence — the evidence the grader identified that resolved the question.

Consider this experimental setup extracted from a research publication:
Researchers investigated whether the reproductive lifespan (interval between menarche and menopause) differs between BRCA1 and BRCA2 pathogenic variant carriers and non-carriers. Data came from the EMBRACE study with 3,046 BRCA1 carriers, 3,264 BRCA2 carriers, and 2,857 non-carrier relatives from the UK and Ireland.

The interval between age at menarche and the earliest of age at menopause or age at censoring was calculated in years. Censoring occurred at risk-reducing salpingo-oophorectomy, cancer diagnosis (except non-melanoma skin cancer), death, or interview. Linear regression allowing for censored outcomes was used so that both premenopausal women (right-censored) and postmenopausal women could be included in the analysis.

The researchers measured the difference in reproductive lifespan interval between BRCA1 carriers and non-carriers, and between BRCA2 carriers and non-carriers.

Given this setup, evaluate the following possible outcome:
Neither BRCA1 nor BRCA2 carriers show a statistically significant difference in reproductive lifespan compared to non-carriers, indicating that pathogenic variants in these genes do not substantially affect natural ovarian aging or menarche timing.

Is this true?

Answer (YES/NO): YES